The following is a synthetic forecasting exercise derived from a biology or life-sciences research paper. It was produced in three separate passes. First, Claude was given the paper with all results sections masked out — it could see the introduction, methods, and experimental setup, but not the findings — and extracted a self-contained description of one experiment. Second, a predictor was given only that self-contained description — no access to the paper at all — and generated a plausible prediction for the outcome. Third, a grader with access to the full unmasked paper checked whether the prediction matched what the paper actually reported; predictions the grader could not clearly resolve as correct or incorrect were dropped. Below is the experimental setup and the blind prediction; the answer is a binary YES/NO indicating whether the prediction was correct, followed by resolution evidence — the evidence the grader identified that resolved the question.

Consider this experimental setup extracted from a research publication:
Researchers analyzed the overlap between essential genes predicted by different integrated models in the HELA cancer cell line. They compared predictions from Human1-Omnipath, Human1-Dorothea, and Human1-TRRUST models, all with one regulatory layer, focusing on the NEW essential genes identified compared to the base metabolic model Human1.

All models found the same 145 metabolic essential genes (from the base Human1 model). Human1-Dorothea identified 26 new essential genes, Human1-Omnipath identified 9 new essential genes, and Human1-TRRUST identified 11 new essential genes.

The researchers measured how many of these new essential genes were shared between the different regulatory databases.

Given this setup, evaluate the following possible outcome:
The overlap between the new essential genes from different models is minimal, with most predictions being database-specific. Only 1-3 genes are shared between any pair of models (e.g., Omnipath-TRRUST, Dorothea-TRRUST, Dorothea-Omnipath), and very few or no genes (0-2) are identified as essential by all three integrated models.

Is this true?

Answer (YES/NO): NO